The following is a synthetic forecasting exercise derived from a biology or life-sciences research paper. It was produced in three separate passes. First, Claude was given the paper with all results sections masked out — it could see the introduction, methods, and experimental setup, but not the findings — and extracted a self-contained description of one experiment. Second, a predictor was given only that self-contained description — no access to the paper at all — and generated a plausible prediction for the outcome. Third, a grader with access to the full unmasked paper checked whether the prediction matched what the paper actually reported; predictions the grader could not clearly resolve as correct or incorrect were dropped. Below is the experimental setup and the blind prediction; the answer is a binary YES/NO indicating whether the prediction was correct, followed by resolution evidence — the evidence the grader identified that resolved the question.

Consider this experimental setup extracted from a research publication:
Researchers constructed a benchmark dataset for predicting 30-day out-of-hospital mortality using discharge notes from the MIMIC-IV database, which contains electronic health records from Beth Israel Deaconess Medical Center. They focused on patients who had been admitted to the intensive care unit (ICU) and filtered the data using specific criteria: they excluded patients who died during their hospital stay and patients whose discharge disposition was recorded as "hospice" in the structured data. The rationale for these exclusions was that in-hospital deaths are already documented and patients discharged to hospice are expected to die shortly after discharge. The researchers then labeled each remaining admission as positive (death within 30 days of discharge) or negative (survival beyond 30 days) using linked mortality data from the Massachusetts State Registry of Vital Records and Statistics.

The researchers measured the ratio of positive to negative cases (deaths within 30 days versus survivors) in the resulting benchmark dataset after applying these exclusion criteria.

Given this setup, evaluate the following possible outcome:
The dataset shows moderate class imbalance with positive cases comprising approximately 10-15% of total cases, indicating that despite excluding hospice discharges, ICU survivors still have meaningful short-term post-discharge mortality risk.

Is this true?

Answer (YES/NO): NO